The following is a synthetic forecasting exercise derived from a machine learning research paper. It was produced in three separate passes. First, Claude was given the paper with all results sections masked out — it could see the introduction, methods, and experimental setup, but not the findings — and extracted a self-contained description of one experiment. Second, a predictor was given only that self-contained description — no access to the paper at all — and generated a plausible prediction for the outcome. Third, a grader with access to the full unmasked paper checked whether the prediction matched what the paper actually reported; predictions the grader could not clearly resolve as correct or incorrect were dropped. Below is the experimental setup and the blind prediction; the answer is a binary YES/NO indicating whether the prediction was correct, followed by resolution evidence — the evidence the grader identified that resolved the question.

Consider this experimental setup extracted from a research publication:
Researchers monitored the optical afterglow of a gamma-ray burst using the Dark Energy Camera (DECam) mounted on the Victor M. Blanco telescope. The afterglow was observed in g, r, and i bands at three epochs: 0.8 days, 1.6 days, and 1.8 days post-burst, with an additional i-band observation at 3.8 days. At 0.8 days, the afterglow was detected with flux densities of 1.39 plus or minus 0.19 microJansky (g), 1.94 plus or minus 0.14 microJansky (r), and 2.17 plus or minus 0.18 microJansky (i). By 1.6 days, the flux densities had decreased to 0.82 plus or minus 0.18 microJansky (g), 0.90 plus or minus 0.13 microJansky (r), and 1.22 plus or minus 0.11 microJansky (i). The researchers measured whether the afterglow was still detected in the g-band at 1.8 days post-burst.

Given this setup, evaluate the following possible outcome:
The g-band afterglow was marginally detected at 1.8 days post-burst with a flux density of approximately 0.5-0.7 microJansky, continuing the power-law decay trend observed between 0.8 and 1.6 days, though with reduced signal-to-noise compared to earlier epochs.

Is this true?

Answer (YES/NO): NO